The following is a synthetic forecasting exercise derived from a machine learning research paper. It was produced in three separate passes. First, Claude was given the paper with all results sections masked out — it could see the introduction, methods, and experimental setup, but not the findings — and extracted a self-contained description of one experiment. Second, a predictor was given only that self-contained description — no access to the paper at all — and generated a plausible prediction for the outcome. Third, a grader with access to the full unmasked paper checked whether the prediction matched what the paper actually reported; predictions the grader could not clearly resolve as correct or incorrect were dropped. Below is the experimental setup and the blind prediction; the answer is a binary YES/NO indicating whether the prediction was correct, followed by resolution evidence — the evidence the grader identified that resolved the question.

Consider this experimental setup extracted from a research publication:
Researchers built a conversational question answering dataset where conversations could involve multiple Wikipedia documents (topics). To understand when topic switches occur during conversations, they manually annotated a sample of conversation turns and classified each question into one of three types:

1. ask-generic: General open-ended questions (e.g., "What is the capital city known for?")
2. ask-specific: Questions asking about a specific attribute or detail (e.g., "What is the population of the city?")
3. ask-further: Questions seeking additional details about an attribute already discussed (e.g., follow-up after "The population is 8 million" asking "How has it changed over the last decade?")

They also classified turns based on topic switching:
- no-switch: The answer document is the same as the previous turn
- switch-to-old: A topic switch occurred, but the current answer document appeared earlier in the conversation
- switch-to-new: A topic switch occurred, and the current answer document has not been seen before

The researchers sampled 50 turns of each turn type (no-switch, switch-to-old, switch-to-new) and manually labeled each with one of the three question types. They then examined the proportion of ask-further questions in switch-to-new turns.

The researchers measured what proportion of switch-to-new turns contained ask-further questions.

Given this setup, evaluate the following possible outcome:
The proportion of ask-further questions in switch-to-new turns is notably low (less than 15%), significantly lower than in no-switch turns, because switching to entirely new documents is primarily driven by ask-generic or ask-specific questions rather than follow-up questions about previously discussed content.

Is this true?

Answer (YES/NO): YES